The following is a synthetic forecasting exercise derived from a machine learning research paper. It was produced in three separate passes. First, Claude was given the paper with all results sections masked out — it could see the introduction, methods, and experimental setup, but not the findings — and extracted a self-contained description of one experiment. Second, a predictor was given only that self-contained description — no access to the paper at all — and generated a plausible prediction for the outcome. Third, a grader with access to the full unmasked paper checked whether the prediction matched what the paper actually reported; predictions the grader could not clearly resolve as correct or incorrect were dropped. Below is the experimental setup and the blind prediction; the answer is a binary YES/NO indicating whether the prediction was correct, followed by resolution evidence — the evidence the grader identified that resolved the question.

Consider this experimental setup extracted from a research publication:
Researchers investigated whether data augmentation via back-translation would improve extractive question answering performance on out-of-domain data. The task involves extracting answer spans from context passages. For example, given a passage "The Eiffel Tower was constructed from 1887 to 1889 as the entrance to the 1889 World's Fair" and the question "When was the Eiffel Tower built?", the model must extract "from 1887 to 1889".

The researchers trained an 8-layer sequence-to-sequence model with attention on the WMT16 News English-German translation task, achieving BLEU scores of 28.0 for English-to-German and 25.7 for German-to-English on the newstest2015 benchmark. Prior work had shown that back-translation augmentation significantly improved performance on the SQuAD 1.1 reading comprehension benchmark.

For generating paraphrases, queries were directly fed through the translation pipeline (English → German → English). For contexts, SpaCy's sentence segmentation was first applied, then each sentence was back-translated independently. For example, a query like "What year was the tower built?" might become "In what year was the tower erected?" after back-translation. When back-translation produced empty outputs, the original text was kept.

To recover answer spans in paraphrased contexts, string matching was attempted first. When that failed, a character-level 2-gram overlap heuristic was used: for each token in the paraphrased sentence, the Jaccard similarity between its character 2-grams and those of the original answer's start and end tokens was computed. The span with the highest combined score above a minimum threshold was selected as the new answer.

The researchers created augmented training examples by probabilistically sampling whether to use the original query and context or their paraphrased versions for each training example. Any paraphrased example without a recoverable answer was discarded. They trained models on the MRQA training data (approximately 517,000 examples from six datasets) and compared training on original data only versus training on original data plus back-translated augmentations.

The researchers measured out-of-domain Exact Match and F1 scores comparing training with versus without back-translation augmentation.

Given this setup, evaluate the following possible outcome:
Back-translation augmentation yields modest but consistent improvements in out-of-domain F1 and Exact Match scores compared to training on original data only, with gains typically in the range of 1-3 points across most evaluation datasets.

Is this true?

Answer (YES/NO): NO